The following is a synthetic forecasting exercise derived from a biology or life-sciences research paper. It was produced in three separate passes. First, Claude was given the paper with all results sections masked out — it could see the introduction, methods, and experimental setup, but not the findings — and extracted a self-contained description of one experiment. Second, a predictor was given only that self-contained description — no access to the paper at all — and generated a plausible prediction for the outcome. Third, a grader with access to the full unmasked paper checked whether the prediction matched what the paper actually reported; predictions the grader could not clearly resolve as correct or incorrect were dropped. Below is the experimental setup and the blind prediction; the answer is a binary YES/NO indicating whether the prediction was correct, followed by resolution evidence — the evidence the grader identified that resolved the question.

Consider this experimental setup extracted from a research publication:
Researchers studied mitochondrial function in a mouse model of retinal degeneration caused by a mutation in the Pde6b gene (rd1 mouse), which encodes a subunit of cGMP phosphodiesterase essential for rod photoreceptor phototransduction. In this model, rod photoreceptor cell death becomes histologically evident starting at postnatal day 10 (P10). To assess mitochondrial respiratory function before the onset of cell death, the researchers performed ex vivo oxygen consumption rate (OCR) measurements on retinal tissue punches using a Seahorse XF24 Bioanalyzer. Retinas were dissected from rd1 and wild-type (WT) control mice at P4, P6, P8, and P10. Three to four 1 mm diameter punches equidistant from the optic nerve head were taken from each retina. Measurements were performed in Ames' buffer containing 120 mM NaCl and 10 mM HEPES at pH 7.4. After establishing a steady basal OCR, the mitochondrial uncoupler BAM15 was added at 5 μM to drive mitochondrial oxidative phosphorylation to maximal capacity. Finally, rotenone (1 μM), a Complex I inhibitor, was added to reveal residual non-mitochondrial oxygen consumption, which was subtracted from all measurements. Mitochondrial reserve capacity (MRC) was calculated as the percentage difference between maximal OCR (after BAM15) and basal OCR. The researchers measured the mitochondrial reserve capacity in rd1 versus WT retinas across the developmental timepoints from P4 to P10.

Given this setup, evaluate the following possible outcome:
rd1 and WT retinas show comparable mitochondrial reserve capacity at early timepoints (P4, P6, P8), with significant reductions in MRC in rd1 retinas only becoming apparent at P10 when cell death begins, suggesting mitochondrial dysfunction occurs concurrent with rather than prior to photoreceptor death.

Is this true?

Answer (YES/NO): NO